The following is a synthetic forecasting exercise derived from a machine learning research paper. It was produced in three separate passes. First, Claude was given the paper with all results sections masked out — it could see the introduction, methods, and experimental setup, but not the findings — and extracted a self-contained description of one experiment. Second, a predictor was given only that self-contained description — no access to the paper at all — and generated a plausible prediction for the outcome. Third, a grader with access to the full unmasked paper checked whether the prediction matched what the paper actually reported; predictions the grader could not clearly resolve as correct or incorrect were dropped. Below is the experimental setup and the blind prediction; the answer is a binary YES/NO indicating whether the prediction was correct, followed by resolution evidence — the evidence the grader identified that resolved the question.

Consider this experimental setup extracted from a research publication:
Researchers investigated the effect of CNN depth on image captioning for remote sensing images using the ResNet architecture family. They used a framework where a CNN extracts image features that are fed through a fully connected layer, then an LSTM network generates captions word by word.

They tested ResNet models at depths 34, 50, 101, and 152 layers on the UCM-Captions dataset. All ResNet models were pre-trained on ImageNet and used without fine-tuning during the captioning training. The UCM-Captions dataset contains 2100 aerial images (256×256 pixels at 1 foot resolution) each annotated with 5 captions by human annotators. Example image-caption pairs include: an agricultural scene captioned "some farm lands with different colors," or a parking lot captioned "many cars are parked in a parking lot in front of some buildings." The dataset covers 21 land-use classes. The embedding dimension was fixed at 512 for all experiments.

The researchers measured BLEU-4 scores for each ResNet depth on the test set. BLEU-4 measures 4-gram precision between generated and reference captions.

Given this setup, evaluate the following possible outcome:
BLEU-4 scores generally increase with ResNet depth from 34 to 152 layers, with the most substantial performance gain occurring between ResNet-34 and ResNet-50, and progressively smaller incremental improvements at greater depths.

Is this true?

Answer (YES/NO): NO